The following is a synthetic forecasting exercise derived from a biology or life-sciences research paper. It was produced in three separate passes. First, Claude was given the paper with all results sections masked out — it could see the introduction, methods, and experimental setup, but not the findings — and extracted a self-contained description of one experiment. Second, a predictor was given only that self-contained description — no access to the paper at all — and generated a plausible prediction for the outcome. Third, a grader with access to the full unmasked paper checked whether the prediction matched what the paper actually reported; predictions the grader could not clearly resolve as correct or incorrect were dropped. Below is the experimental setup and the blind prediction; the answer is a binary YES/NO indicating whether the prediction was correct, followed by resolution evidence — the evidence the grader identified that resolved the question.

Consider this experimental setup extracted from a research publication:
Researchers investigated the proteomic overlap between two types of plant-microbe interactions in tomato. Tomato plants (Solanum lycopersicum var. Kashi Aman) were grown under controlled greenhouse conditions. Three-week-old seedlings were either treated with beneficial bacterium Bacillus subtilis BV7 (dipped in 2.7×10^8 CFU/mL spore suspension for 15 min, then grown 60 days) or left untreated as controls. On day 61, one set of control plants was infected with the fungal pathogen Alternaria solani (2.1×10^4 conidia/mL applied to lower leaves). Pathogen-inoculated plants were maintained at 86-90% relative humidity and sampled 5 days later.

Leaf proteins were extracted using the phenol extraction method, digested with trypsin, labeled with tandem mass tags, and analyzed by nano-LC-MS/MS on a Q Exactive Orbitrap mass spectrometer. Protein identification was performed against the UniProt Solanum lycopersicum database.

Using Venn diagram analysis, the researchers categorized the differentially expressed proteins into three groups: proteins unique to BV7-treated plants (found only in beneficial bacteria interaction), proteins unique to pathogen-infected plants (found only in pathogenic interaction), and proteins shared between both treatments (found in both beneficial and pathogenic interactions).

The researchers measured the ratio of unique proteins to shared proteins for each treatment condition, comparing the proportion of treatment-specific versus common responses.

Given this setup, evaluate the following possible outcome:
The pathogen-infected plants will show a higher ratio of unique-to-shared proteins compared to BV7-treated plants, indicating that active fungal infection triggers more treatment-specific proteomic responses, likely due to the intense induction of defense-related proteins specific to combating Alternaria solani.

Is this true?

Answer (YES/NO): NO